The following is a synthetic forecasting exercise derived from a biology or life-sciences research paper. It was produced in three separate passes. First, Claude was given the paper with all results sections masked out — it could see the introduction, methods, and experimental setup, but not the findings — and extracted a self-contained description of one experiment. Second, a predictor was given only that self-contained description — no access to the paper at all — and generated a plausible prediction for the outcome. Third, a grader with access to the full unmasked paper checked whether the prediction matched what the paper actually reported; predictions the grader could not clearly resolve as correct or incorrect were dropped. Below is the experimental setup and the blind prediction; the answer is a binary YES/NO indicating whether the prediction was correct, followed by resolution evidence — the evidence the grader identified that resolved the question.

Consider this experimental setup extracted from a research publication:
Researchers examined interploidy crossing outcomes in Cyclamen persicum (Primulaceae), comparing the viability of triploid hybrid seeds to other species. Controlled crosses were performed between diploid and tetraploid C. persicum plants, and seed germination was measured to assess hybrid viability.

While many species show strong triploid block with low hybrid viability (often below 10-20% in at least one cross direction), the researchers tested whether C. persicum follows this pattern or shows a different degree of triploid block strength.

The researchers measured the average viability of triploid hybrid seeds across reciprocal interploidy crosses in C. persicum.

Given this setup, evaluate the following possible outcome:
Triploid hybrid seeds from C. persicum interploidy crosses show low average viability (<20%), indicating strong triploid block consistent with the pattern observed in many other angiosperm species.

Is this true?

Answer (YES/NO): NO